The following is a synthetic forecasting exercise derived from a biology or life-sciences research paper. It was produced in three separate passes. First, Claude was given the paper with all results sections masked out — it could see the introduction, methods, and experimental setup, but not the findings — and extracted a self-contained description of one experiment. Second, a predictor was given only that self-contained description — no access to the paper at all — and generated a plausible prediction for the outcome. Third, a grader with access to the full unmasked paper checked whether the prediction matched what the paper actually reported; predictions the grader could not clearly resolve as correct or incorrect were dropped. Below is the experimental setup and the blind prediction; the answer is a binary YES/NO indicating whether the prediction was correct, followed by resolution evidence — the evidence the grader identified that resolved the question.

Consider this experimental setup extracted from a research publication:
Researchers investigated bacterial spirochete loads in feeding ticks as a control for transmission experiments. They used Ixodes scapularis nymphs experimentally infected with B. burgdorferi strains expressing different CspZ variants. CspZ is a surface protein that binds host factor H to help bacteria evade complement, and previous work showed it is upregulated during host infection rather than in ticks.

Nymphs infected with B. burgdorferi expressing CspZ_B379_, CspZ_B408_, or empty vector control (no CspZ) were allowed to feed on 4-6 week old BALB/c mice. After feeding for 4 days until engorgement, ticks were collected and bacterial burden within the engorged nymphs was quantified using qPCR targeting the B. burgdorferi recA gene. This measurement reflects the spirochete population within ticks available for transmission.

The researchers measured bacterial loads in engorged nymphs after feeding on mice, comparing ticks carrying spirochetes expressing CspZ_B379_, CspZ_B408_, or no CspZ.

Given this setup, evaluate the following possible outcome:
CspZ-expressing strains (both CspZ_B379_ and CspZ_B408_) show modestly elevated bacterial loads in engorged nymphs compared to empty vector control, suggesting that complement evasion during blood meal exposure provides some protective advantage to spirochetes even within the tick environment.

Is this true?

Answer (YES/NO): NO